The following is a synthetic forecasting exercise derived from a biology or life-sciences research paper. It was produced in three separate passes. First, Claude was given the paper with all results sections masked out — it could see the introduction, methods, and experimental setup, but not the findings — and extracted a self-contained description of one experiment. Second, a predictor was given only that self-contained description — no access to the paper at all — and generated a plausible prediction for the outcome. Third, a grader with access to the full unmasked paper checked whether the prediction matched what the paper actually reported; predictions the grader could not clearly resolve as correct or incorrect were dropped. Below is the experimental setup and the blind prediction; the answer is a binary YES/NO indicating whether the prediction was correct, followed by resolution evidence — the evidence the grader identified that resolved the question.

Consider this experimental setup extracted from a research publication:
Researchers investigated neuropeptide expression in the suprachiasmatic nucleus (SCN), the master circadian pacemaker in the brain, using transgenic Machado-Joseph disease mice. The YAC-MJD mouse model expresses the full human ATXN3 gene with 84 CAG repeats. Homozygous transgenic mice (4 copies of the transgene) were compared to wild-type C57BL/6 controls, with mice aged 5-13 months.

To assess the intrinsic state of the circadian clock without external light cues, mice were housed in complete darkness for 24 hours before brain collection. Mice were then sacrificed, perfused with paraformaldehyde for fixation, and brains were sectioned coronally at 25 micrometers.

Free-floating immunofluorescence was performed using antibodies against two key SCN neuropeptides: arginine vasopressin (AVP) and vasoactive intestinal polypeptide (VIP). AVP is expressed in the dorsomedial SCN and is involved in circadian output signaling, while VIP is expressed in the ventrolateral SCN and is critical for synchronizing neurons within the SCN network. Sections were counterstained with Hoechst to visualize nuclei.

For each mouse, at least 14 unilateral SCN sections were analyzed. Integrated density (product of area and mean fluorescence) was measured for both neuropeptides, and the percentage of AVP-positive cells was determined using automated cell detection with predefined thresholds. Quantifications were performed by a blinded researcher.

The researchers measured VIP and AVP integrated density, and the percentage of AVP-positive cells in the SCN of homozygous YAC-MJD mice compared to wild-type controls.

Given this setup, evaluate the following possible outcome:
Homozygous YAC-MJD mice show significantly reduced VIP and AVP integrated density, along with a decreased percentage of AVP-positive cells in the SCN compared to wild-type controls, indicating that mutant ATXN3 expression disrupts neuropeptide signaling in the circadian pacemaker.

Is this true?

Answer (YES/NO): YES